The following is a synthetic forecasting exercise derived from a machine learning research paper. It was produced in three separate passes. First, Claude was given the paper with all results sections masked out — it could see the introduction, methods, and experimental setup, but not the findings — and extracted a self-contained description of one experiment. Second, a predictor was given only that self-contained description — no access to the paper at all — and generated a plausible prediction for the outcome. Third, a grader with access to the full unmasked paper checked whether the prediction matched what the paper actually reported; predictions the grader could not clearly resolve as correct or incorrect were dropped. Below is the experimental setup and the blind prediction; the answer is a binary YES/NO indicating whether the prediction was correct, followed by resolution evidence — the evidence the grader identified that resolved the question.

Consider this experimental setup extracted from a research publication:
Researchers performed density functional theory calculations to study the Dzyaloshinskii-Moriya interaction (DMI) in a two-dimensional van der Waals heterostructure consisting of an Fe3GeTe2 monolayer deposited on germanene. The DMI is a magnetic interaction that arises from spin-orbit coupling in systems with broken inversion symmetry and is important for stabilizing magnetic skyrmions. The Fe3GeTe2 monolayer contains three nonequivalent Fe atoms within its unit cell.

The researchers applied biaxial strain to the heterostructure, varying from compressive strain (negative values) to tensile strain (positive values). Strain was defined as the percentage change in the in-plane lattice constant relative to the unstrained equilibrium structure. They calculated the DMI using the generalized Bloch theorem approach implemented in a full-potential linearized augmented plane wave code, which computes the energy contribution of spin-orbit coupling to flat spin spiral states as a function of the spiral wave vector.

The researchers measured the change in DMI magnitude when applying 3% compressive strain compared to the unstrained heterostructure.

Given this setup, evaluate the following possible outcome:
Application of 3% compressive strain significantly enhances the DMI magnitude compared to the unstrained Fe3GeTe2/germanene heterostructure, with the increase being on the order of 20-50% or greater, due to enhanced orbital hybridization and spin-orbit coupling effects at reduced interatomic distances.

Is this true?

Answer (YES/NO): YES